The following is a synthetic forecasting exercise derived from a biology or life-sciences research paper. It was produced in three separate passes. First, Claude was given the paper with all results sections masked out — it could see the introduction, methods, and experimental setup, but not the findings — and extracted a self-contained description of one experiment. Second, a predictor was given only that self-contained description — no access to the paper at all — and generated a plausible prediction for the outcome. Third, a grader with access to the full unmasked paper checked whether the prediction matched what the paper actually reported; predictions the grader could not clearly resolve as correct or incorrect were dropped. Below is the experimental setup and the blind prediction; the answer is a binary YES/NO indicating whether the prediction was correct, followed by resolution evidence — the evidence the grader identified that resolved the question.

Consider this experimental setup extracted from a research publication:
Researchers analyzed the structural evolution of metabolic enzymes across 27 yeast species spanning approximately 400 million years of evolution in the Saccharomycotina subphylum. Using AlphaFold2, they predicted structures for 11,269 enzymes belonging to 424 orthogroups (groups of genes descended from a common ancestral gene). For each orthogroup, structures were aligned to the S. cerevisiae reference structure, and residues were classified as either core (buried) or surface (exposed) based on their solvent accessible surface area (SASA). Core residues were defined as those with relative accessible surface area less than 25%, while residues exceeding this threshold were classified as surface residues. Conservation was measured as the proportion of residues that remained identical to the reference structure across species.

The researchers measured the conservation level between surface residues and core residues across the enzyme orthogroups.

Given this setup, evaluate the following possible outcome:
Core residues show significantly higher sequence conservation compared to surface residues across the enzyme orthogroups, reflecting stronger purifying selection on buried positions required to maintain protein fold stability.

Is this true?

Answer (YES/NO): YES